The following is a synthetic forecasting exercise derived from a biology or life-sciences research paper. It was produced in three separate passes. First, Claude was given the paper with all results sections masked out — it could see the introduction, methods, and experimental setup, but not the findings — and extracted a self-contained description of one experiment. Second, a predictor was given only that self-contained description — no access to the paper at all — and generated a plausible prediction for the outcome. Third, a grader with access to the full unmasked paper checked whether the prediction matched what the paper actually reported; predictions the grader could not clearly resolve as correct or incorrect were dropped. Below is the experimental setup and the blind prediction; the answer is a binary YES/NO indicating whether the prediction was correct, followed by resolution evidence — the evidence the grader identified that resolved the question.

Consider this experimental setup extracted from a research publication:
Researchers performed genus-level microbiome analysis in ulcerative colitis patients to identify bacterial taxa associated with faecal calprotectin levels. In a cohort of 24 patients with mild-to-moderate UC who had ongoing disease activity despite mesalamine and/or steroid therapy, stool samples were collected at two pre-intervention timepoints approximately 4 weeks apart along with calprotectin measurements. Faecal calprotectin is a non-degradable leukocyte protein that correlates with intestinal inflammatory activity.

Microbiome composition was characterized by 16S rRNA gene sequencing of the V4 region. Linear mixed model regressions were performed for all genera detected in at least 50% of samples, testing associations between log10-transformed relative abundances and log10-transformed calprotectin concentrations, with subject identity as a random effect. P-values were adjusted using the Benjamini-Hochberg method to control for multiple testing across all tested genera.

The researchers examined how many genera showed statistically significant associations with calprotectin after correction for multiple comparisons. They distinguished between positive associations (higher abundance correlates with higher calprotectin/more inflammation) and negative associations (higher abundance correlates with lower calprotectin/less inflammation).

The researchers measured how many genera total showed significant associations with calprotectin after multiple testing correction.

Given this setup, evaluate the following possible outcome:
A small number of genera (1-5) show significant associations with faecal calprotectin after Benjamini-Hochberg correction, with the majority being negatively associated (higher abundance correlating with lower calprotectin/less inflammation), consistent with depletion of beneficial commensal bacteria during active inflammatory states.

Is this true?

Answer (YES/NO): NO